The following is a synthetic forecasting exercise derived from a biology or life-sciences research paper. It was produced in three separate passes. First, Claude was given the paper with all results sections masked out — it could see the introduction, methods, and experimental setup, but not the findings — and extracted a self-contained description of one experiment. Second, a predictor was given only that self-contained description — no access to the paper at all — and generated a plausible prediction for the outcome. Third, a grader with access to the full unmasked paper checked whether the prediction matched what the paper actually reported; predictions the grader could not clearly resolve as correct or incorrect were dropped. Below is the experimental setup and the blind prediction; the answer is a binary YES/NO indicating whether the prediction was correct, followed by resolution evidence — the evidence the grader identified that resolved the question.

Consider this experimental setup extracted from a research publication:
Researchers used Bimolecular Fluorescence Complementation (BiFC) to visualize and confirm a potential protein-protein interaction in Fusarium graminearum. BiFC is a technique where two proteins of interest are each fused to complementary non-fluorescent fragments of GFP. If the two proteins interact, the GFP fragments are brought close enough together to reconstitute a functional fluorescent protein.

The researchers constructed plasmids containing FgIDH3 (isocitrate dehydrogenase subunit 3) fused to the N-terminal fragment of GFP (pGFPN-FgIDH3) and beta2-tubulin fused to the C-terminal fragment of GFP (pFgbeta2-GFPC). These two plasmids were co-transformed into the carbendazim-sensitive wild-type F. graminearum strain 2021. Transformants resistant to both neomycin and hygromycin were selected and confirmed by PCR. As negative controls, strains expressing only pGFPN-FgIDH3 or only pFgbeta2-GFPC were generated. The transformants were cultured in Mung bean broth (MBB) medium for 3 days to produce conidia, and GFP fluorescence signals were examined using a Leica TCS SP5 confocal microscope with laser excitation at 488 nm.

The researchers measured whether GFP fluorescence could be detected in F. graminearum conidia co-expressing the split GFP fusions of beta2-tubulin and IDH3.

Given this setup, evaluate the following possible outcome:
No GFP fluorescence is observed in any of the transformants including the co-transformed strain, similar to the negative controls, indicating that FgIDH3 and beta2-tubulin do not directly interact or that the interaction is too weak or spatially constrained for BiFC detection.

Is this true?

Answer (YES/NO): NO